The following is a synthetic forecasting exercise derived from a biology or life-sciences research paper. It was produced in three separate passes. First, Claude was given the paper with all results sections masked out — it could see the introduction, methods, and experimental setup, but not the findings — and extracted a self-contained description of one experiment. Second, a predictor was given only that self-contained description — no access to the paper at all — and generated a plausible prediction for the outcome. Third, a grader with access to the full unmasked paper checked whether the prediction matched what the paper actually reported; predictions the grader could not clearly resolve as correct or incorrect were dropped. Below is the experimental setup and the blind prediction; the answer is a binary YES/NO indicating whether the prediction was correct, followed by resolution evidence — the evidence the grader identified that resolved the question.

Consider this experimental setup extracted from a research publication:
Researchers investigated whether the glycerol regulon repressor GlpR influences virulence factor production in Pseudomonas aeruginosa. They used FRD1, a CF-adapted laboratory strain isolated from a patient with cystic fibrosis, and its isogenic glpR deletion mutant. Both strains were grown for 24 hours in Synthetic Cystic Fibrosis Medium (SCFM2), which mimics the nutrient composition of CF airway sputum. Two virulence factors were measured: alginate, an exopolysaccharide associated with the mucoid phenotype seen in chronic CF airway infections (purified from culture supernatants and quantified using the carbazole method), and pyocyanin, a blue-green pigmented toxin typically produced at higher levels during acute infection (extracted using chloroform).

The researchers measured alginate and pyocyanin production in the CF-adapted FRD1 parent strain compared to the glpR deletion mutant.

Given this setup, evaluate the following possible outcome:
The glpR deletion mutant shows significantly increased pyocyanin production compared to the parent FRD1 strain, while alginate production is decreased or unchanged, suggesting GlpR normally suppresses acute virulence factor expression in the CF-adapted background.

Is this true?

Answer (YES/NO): NO